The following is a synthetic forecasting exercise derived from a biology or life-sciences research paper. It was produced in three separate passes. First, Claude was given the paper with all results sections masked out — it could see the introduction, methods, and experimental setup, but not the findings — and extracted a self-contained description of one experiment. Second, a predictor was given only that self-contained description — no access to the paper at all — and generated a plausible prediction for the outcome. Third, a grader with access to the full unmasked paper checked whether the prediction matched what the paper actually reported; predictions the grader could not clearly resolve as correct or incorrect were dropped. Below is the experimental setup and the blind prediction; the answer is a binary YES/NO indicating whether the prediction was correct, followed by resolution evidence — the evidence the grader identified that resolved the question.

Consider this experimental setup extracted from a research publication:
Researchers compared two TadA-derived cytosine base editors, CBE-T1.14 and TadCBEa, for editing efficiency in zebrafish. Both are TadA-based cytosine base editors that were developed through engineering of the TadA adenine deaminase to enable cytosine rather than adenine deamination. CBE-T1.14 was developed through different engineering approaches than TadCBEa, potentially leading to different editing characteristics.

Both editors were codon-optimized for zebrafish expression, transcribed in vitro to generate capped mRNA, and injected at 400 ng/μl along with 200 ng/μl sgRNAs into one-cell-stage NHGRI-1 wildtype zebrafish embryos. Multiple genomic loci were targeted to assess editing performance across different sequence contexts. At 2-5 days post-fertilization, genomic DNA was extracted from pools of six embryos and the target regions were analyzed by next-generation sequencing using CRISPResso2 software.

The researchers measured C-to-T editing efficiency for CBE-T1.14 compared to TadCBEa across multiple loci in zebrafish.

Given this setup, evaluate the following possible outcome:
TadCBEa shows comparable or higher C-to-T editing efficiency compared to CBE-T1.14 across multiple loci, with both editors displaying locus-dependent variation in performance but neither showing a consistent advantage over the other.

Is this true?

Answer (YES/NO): NO